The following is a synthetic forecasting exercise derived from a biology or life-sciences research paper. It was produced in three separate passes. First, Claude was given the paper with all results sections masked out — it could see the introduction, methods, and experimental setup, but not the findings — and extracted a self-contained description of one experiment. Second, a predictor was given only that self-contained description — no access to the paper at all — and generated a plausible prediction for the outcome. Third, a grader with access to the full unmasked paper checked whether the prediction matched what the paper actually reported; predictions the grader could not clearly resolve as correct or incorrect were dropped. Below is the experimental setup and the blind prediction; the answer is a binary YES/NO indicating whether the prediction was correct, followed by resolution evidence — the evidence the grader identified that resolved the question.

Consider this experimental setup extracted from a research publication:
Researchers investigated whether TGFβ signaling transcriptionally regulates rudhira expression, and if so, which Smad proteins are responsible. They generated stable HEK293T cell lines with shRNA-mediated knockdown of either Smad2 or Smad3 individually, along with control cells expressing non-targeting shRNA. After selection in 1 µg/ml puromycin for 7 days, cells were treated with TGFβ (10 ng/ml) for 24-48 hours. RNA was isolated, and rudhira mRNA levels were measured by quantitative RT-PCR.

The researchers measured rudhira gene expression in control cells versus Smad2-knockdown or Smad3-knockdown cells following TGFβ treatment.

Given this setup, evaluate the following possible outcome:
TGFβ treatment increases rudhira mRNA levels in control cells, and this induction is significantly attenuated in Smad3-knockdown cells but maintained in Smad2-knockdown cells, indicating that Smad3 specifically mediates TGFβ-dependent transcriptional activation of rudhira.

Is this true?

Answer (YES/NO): NO